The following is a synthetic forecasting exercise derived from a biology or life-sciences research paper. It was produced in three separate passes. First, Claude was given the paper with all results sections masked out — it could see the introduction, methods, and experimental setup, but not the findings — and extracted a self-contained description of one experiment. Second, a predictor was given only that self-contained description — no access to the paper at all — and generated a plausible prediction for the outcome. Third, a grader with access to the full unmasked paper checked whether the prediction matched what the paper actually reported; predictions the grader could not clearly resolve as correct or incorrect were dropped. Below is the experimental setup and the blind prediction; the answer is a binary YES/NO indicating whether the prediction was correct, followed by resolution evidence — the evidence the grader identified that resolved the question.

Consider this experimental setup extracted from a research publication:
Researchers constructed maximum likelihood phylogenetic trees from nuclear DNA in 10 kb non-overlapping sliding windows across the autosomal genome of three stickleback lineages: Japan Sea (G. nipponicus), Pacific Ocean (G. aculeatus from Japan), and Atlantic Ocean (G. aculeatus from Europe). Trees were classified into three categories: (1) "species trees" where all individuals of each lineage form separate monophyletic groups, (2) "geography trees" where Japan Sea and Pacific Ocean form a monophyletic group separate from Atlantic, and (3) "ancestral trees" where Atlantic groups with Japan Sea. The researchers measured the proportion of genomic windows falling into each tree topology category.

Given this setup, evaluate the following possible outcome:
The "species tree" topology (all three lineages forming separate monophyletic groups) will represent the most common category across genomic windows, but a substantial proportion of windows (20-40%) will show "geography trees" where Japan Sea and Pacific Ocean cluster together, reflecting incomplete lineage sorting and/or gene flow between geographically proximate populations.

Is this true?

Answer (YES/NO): NO